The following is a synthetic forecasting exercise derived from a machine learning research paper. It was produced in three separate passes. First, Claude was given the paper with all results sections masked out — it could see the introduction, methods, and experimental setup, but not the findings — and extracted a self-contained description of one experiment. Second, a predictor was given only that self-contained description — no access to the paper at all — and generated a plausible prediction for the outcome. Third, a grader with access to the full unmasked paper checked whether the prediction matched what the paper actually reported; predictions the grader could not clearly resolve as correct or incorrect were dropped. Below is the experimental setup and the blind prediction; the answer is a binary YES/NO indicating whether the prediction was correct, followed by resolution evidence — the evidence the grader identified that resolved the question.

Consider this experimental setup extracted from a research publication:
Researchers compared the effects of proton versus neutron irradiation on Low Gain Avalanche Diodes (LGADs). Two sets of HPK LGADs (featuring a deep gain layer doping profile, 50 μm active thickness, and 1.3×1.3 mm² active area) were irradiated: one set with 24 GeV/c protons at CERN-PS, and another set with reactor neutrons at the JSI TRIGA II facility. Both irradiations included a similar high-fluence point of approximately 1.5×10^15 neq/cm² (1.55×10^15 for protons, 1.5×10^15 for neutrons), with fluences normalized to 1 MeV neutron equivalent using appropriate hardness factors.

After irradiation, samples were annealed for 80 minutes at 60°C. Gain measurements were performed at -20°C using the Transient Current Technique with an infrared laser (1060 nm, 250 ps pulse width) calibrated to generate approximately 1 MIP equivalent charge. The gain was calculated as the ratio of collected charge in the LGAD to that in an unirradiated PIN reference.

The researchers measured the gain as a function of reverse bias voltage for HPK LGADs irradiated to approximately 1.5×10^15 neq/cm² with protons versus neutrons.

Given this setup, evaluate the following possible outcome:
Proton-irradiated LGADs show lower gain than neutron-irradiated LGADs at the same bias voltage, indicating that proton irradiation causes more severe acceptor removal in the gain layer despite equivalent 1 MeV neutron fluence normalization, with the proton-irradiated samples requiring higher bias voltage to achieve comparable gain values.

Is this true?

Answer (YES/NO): YES